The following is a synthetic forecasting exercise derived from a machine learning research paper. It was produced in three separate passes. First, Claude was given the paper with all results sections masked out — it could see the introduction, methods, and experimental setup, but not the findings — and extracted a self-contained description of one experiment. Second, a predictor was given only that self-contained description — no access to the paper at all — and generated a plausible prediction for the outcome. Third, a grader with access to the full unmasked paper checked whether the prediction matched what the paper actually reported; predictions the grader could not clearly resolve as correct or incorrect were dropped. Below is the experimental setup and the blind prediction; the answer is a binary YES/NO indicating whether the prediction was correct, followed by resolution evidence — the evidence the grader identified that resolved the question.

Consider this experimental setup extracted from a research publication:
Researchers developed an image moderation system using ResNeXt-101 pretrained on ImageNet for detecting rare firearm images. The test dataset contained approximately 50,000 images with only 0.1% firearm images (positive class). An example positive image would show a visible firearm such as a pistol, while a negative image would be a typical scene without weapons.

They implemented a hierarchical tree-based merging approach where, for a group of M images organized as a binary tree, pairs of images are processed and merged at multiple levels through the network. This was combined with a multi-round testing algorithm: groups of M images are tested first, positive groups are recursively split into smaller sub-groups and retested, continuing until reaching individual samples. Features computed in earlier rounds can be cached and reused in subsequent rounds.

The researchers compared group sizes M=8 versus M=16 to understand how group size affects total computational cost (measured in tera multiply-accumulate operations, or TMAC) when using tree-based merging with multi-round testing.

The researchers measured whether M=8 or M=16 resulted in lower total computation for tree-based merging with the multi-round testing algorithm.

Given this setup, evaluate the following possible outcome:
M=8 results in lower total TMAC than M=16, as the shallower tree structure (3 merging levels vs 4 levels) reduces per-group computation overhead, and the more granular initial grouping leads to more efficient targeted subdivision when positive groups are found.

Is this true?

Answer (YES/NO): NO